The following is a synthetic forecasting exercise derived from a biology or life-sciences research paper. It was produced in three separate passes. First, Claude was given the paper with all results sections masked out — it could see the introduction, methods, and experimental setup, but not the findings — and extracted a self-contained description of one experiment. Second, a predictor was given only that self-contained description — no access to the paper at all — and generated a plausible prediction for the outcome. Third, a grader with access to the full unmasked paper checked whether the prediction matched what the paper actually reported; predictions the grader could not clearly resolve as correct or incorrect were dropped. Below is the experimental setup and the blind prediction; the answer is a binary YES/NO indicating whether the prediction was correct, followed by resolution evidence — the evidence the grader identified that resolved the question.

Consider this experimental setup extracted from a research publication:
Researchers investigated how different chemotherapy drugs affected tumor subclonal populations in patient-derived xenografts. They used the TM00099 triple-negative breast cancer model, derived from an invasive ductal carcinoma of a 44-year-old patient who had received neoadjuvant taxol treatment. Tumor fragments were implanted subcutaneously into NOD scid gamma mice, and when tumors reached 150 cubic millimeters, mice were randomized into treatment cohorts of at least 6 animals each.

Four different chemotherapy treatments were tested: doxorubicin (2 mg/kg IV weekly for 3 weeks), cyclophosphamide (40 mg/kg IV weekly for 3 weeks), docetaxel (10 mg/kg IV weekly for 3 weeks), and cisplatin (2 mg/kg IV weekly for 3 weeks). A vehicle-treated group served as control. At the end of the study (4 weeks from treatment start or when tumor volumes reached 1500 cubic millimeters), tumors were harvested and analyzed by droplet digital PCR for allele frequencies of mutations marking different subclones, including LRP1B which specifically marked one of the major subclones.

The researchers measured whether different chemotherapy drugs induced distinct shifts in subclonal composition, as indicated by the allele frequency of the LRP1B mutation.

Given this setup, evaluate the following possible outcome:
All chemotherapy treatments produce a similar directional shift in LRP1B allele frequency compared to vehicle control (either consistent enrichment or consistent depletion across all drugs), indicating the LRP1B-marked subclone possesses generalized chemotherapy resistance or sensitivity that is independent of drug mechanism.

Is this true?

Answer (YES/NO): NO